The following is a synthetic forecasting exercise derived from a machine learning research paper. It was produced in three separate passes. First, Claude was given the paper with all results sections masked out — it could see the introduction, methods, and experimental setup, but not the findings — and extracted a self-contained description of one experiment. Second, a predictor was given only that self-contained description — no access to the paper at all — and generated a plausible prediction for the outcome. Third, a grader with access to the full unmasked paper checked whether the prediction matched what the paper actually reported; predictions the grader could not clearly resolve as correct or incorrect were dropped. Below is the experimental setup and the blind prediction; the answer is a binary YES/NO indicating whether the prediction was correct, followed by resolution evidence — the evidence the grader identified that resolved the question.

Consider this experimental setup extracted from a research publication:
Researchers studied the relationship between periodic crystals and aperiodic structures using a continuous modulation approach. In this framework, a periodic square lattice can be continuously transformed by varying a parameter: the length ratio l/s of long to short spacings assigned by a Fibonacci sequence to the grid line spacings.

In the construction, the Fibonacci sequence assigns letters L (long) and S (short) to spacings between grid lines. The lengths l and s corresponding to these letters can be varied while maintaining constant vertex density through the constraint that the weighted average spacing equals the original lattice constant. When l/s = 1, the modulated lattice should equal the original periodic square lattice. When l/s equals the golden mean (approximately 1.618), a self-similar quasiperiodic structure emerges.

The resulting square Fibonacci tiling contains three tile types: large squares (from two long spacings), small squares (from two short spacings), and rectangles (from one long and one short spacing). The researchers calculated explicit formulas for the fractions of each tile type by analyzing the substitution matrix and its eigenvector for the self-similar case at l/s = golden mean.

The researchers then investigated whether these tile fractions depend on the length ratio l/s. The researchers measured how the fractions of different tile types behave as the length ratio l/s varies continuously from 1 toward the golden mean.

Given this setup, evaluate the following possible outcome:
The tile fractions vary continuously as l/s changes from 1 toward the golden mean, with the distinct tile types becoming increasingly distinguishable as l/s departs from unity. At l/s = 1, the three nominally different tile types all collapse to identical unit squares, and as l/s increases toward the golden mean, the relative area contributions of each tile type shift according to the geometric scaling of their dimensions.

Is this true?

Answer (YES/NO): NO